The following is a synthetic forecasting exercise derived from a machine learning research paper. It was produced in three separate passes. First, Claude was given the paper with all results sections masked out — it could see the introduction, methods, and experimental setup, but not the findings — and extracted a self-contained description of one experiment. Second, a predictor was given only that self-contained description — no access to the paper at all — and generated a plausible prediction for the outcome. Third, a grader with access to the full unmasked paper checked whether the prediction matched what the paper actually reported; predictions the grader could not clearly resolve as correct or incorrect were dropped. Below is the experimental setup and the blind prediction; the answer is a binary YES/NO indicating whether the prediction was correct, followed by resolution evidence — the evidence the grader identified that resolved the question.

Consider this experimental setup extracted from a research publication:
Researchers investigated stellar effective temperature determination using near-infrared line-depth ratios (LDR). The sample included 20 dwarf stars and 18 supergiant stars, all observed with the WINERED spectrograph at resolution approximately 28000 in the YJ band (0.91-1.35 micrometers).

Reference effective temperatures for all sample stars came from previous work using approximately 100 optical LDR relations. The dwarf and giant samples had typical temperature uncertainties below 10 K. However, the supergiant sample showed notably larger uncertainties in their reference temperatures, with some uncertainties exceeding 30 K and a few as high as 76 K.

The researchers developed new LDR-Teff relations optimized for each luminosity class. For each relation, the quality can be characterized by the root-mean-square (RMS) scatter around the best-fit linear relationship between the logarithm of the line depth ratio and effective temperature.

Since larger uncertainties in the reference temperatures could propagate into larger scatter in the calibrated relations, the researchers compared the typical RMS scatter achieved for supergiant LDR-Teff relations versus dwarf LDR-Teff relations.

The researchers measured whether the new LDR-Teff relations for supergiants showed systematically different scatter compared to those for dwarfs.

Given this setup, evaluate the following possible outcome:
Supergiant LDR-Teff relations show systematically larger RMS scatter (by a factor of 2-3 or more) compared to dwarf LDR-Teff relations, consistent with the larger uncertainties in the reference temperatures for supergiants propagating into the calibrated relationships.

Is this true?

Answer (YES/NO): NO